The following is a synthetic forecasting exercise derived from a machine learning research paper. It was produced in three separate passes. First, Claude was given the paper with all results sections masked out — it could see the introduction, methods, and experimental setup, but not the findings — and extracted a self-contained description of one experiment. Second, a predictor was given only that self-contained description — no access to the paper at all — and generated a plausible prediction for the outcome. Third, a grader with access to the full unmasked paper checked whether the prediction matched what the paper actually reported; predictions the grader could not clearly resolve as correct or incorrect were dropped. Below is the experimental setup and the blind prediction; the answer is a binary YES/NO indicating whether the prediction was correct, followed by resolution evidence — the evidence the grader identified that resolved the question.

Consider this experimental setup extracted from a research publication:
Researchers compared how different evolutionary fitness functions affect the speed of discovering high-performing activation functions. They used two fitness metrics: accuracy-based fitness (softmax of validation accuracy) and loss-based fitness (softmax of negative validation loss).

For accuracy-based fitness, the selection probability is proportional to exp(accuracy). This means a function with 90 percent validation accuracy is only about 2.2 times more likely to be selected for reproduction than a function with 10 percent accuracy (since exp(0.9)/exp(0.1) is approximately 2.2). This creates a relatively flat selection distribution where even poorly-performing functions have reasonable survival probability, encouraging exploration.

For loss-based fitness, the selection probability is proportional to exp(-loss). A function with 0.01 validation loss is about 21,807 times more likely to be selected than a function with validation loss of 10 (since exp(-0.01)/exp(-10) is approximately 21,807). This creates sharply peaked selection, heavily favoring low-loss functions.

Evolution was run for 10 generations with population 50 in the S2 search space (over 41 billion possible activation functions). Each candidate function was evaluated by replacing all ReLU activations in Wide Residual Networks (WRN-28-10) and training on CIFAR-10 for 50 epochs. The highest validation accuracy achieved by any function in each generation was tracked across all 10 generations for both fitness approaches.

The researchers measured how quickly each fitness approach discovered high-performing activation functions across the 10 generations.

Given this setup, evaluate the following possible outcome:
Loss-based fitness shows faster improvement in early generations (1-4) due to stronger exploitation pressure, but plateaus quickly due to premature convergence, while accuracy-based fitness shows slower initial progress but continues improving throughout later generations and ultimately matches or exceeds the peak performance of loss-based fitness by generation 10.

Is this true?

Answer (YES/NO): NO